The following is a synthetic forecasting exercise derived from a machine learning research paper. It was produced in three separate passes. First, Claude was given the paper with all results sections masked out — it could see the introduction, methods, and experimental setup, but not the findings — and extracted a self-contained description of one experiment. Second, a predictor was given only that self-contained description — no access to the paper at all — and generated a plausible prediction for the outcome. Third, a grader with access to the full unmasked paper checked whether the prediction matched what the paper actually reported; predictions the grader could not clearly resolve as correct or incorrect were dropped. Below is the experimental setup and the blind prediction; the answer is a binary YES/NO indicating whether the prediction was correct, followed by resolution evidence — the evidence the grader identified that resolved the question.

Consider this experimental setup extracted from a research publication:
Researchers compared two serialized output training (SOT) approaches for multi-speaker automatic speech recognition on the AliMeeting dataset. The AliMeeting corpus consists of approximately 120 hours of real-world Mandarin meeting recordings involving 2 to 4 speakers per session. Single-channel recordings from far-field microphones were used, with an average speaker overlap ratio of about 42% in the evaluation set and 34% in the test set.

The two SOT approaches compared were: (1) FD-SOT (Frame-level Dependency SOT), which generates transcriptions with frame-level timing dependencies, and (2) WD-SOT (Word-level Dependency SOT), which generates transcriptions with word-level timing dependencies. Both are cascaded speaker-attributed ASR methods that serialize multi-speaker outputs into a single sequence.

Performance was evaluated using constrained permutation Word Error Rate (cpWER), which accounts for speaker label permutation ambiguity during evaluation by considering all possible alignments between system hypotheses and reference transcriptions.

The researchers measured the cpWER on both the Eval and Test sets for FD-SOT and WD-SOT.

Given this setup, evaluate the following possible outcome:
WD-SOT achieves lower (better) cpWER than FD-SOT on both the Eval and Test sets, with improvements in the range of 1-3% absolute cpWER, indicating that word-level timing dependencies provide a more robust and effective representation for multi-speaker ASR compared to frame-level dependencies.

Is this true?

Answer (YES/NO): NO